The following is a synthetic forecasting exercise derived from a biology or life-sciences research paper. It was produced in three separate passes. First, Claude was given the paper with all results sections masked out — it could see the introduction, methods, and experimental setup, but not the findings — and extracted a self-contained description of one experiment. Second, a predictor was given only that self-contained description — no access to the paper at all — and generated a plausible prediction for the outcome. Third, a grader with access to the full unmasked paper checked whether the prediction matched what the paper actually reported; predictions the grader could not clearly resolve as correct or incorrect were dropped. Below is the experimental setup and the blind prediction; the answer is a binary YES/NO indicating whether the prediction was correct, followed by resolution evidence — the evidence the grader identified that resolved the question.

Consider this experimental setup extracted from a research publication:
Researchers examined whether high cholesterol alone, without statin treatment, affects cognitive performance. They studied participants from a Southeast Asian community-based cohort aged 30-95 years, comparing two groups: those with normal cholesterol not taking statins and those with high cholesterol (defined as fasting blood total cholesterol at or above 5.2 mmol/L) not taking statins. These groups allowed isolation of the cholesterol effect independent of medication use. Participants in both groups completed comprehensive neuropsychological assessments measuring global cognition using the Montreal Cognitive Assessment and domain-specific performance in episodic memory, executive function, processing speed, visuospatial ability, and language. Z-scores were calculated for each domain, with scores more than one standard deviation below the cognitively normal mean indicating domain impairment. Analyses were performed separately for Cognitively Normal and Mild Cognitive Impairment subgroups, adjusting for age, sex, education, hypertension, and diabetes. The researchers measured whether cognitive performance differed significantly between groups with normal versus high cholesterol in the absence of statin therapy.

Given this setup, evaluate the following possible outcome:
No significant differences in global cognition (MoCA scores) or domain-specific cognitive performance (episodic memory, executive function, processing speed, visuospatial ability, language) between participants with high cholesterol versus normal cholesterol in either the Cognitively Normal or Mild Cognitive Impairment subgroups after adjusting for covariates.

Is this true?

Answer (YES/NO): YES